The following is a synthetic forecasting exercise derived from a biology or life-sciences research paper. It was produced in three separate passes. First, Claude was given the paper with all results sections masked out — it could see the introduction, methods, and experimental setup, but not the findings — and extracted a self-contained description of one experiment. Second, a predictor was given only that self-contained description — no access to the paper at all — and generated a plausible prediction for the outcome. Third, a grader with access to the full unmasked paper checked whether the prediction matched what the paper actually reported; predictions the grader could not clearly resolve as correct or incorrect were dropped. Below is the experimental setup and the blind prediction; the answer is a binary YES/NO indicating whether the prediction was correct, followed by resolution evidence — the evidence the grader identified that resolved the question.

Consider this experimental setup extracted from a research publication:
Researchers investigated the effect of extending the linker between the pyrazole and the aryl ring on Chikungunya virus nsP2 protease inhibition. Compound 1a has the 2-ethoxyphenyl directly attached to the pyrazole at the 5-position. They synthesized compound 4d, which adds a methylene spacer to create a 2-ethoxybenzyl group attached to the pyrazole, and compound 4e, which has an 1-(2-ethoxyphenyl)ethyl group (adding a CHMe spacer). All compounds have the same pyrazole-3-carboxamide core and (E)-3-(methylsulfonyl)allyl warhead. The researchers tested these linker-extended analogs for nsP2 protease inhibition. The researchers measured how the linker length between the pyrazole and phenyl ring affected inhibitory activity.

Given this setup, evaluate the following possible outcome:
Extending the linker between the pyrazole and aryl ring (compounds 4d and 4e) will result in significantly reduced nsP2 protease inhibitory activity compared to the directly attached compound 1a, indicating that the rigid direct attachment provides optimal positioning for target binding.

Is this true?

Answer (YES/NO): NO